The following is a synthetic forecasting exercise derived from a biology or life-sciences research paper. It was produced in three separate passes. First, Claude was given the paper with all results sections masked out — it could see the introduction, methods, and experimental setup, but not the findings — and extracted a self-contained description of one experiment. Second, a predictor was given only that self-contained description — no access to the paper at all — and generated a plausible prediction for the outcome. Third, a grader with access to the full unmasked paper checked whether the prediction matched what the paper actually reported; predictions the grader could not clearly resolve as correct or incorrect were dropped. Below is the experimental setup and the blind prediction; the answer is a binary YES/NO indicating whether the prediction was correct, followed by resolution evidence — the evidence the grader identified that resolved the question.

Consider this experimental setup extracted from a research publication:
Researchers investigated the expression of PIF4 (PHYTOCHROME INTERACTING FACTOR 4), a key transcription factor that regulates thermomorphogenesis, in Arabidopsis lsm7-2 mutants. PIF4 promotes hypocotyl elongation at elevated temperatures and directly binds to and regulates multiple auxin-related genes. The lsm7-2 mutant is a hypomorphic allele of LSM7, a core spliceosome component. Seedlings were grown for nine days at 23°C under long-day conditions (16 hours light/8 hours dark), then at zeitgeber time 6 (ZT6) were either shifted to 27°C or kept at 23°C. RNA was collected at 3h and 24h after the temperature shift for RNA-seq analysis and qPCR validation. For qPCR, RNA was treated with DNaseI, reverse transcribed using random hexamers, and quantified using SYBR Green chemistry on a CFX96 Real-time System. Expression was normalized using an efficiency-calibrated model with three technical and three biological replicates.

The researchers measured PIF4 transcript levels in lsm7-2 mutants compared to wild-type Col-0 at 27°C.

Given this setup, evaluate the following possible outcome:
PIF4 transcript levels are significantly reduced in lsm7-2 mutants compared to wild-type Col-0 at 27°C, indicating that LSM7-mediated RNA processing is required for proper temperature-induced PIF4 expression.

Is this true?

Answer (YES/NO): YES